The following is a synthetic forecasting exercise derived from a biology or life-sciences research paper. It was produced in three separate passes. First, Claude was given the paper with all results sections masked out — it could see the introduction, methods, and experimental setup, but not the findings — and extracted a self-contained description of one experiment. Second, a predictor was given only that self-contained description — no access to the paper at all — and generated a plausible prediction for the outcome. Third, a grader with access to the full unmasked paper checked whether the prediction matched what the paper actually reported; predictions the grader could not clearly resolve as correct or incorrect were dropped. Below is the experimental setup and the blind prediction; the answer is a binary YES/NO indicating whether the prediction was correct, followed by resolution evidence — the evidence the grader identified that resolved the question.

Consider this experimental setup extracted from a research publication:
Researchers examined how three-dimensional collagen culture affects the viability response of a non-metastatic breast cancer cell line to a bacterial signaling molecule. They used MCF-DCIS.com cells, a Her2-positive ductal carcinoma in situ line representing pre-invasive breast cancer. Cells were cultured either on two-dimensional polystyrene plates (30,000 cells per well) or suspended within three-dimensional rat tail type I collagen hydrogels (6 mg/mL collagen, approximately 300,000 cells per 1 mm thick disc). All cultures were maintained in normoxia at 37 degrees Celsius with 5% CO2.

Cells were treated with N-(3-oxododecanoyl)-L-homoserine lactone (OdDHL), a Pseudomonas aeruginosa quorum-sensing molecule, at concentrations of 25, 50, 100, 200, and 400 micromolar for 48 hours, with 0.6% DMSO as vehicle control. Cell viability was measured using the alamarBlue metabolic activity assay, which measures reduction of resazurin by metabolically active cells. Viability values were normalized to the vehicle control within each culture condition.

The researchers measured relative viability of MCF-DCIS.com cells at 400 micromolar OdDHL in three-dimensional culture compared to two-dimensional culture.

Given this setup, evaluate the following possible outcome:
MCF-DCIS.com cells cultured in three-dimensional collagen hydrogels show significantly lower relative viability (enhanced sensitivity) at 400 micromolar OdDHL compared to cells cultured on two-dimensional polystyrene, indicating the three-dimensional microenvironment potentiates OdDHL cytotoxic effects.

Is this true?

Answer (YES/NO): NO